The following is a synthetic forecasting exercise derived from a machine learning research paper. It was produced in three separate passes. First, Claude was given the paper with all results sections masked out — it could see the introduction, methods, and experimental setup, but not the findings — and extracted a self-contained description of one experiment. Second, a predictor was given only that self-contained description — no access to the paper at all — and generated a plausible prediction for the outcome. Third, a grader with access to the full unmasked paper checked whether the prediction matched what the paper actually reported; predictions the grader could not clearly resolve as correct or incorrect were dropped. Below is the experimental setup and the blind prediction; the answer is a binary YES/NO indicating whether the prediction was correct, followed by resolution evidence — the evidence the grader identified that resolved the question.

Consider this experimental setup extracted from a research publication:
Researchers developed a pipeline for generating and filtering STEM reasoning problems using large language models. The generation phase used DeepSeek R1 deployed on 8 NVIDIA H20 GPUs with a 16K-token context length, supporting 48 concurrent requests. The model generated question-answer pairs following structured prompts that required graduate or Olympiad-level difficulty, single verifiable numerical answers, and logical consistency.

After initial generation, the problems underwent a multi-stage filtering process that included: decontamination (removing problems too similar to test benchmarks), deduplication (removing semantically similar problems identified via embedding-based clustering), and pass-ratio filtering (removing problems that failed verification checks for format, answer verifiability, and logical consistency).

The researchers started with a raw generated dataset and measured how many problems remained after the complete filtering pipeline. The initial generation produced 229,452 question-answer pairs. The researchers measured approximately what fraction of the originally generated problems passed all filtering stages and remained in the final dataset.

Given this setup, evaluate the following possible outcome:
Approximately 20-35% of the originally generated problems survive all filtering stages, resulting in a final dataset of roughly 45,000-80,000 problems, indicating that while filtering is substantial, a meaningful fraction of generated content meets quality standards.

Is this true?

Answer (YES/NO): NO